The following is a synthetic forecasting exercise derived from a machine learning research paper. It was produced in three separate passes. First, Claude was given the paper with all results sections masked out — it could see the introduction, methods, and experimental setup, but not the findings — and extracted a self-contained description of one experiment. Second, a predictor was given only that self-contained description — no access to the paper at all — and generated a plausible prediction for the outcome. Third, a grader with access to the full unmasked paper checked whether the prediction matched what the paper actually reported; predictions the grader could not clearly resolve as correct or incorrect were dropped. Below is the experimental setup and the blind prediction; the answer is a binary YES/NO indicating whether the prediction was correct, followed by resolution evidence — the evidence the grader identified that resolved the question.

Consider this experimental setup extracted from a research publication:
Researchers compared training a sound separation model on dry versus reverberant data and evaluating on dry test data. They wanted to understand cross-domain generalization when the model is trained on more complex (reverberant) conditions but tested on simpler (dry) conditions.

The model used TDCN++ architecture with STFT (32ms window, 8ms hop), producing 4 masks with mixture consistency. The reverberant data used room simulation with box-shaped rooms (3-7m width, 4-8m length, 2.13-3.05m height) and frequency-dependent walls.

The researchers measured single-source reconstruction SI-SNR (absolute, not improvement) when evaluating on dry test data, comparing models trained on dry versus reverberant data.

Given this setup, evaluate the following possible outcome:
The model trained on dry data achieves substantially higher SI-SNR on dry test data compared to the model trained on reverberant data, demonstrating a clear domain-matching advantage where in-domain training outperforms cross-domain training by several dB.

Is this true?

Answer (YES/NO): NO